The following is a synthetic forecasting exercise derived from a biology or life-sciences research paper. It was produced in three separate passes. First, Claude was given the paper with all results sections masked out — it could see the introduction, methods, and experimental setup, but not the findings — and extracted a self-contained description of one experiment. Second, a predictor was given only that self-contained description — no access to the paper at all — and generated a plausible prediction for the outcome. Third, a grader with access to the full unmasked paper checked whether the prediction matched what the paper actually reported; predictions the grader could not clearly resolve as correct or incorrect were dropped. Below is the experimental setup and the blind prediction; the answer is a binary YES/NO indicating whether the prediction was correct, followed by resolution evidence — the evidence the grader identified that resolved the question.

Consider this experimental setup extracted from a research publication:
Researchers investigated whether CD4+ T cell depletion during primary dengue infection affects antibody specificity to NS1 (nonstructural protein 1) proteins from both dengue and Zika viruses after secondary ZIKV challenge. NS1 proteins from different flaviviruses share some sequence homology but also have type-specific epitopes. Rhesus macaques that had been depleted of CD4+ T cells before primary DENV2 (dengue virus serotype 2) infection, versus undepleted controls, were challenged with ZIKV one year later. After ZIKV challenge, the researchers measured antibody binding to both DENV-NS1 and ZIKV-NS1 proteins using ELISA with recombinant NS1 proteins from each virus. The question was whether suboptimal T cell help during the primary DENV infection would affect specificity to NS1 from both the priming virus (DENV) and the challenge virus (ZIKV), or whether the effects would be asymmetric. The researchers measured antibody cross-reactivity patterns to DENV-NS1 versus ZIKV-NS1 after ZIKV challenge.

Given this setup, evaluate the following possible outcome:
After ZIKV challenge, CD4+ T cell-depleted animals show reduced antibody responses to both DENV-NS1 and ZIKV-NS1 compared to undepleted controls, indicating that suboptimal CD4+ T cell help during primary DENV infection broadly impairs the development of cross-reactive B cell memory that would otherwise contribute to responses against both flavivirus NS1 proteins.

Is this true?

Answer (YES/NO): NO